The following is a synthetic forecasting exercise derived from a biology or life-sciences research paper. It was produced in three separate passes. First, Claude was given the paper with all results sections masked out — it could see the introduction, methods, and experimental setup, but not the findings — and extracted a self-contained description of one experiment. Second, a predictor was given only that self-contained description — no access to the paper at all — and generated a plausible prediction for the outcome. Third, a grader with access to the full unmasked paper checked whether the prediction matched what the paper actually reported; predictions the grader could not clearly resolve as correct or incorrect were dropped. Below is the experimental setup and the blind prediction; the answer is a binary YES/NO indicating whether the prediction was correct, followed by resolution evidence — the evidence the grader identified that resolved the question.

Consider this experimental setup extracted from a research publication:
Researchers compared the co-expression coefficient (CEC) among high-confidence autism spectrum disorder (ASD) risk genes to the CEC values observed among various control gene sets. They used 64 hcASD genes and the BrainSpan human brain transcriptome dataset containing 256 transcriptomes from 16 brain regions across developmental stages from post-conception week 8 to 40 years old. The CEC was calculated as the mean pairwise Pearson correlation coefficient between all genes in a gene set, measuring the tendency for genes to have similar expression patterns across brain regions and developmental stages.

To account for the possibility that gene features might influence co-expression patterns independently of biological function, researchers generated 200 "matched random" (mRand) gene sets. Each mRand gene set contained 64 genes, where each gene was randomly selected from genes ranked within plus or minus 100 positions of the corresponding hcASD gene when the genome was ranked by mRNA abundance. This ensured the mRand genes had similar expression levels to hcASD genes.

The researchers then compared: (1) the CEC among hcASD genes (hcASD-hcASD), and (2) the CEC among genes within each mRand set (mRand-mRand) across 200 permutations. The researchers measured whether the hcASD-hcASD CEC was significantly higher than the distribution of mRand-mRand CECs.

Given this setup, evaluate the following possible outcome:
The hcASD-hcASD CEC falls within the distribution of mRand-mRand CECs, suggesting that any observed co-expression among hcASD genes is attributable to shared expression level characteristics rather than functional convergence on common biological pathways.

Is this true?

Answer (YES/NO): NO